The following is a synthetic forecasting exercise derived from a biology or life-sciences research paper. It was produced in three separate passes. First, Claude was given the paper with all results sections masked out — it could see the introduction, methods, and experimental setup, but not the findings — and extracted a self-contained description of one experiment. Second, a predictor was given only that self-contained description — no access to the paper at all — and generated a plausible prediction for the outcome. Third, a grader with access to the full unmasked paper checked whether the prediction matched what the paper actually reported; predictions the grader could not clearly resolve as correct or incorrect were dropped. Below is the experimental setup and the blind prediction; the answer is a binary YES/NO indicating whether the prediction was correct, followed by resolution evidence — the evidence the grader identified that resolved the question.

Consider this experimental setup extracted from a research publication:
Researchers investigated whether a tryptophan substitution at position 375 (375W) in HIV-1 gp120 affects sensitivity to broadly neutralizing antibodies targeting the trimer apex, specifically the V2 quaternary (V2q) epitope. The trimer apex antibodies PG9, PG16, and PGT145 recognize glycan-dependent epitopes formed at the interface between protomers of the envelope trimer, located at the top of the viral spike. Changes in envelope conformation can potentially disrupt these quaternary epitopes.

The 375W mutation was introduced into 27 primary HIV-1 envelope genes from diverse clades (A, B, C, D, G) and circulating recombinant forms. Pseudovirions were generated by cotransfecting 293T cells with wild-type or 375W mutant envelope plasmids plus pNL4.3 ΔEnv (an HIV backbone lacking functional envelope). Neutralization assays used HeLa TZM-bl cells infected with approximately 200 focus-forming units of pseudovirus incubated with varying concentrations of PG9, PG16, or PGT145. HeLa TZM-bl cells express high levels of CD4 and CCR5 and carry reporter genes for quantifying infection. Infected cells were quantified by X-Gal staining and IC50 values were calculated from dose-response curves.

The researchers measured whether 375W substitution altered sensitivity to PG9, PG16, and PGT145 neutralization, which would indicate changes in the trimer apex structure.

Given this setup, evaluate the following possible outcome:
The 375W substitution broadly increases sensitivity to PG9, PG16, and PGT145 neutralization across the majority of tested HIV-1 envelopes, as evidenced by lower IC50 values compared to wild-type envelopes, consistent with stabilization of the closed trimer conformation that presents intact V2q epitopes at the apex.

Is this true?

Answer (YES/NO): NO